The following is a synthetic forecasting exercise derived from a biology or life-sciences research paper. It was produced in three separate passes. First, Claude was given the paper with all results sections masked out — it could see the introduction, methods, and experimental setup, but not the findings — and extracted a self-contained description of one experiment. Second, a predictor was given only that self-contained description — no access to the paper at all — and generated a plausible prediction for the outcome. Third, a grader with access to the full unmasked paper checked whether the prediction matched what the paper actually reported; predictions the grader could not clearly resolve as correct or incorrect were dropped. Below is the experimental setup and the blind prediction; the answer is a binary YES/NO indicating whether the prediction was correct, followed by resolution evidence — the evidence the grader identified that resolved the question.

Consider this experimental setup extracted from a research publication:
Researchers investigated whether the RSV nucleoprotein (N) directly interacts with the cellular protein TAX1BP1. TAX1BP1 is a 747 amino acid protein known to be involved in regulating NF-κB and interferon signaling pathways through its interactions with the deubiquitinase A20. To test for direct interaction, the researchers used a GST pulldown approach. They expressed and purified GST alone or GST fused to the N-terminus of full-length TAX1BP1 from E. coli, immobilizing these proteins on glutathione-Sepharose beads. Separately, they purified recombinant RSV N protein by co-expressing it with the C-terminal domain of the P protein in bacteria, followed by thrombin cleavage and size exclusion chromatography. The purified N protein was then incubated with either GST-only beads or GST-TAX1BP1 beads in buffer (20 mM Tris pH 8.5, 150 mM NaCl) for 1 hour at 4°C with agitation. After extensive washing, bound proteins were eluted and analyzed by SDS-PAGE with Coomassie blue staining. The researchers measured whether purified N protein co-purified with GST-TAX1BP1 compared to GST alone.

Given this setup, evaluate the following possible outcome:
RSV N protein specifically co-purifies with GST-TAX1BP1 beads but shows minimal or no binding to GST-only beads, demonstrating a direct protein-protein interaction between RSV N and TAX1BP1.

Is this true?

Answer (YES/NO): YES